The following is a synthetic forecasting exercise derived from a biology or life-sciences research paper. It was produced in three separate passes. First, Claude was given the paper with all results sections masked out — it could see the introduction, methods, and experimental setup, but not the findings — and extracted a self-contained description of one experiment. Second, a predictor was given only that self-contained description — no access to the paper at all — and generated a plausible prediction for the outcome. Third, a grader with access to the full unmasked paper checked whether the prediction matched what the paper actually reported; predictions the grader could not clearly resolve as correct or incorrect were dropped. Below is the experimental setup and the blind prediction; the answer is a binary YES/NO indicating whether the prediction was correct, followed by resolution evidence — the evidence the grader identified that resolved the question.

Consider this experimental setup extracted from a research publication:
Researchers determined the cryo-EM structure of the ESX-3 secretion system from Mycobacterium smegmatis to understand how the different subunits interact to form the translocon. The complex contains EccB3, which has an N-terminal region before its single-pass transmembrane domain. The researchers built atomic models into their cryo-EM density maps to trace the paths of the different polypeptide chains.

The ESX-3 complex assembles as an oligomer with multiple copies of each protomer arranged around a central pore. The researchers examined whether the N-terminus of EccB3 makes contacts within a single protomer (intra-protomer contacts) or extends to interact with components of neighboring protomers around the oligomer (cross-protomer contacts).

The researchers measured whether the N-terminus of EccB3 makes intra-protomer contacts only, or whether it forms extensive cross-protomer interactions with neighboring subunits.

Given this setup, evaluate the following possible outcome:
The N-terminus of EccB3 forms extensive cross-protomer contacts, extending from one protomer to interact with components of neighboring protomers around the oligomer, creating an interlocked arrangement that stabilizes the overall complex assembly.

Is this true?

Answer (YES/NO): YES